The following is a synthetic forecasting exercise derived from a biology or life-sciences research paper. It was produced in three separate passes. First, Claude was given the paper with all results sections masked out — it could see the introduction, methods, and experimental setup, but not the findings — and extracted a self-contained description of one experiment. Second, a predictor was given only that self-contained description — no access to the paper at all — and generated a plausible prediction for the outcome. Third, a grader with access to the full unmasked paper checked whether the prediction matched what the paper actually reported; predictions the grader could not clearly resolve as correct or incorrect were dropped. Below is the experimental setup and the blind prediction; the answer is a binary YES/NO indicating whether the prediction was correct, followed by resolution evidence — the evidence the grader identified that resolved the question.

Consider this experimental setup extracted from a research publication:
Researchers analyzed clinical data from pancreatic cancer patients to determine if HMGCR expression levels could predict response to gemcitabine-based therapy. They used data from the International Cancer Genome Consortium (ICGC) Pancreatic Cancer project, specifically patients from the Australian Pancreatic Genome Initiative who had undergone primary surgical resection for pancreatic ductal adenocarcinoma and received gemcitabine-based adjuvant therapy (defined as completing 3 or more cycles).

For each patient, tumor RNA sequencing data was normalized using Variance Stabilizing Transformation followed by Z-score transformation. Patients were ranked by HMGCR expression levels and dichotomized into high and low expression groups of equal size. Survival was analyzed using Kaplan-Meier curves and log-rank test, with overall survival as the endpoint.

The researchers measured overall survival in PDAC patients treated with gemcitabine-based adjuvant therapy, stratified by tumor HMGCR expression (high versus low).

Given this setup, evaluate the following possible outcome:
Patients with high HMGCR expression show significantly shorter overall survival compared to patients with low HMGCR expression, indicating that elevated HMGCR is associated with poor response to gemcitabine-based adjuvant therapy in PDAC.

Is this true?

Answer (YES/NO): NO